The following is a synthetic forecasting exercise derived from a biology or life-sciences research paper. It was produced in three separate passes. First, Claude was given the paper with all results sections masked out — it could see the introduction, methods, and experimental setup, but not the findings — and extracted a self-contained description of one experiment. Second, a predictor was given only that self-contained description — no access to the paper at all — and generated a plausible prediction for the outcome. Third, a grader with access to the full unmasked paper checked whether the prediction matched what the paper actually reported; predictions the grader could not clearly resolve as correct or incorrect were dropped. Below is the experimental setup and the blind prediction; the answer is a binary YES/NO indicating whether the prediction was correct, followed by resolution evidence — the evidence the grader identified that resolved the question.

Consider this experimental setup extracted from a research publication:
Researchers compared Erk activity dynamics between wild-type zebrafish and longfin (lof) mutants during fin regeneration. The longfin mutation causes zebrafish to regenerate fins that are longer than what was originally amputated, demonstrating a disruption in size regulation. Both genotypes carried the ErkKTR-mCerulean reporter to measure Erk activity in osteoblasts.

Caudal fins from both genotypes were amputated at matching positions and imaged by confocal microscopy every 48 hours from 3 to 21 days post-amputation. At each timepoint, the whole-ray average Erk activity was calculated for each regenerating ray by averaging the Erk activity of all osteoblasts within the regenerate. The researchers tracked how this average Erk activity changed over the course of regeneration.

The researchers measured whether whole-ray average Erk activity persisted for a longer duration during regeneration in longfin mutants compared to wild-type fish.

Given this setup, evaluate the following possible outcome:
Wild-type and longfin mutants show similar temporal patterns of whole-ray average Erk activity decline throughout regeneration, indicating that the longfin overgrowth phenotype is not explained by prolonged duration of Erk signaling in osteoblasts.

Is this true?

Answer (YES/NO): NO